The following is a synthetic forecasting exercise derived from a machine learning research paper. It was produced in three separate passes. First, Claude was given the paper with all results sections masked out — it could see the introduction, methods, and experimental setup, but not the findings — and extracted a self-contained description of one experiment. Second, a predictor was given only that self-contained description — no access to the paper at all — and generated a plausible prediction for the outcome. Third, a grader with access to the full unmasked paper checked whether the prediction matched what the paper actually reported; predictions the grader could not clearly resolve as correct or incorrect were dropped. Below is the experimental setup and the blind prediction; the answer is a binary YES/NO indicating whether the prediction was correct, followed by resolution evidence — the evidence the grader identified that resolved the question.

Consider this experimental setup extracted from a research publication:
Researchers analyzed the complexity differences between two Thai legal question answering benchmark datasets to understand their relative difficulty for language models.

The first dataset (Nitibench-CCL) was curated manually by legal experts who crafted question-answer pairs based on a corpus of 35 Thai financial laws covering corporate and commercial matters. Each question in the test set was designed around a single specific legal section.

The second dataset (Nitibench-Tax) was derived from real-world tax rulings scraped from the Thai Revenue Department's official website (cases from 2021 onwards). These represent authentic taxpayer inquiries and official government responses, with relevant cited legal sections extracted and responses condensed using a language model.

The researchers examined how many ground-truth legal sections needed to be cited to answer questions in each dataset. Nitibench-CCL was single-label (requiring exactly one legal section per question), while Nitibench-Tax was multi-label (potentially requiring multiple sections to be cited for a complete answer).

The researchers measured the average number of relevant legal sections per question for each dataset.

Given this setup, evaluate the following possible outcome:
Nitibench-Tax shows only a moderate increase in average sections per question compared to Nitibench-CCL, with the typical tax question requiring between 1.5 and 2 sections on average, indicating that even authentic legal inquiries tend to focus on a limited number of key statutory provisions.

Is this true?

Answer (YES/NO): NO